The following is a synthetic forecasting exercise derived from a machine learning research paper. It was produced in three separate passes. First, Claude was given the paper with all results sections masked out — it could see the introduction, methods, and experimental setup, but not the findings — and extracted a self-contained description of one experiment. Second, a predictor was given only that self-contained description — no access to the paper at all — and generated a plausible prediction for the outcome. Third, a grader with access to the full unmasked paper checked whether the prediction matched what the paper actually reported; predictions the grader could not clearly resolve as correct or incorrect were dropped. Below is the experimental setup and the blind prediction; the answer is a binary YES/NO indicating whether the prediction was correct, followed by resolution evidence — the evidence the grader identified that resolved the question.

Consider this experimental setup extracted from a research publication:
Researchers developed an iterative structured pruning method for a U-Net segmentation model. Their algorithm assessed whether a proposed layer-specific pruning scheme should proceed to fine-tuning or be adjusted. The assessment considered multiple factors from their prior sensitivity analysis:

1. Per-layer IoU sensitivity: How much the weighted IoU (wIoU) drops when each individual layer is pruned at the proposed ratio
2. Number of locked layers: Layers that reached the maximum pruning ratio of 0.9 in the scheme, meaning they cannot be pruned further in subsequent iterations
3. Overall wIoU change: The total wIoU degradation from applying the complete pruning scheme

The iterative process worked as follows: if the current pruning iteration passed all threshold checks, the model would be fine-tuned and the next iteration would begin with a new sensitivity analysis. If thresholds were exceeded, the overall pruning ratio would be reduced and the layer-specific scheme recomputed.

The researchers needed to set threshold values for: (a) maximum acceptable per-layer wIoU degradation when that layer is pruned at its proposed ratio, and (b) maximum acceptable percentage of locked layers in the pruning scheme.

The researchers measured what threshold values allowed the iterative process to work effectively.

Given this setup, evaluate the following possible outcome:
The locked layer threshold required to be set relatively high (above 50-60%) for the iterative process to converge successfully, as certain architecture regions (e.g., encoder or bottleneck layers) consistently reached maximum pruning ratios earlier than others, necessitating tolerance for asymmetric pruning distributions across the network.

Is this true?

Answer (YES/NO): NO